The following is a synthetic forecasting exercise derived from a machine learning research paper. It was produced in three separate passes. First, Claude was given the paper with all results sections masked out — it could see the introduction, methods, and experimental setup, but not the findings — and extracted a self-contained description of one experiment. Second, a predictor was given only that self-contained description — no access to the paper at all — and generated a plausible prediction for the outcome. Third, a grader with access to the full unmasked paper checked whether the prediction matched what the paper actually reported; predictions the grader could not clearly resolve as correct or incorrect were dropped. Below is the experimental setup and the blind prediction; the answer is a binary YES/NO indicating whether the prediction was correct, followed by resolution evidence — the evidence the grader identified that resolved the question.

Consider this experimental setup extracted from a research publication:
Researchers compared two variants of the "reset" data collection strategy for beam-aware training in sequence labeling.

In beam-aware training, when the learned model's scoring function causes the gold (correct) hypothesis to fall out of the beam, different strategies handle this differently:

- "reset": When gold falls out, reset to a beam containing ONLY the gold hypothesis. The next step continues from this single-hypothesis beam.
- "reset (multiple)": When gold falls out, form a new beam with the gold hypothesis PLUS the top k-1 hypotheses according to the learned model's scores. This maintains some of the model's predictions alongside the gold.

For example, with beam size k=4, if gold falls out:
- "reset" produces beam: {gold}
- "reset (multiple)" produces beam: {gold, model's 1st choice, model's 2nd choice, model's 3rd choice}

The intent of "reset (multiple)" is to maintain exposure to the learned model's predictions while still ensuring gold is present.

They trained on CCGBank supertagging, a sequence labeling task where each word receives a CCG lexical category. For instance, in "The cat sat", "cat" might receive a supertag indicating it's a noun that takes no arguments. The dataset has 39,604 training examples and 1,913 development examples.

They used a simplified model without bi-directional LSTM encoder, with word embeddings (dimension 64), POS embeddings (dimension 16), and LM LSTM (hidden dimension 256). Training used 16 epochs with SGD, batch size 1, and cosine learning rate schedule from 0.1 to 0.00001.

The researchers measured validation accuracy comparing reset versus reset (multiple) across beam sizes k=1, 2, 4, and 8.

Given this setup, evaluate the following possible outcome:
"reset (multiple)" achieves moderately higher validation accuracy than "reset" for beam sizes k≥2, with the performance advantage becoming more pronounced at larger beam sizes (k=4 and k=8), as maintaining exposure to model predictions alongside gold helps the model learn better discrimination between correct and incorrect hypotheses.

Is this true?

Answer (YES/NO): NO